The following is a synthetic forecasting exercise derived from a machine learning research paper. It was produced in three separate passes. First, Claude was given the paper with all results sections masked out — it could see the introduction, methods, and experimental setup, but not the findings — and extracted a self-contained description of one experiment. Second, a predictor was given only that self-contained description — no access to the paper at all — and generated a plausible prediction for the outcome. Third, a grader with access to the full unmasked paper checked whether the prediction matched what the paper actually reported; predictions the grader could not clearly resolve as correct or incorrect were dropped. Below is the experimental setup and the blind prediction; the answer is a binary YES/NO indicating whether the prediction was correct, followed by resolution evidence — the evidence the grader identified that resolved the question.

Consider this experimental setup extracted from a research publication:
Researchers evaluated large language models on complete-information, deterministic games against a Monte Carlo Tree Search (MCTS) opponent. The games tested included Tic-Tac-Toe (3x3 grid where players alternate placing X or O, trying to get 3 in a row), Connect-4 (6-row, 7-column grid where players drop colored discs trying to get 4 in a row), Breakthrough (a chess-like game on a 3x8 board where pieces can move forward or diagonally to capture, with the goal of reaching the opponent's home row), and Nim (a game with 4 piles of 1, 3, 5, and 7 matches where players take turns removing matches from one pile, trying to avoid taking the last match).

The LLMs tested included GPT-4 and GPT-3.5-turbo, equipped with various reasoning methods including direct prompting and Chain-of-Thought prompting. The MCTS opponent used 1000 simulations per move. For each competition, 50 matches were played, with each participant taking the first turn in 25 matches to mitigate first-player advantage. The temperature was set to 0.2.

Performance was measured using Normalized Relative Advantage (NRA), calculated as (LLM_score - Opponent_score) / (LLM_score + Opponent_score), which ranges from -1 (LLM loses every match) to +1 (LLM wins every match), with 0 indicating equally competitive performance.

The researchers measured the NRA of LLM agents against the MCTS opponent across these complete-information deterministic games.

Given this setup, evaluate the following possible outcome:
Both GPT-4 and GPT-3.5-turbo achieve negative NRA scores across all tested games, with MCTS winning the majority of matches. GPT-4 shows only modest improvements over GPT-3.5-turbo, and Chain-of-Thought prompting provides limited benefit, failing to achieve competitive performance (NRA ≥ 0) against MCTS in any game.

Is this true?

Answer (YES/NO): NO